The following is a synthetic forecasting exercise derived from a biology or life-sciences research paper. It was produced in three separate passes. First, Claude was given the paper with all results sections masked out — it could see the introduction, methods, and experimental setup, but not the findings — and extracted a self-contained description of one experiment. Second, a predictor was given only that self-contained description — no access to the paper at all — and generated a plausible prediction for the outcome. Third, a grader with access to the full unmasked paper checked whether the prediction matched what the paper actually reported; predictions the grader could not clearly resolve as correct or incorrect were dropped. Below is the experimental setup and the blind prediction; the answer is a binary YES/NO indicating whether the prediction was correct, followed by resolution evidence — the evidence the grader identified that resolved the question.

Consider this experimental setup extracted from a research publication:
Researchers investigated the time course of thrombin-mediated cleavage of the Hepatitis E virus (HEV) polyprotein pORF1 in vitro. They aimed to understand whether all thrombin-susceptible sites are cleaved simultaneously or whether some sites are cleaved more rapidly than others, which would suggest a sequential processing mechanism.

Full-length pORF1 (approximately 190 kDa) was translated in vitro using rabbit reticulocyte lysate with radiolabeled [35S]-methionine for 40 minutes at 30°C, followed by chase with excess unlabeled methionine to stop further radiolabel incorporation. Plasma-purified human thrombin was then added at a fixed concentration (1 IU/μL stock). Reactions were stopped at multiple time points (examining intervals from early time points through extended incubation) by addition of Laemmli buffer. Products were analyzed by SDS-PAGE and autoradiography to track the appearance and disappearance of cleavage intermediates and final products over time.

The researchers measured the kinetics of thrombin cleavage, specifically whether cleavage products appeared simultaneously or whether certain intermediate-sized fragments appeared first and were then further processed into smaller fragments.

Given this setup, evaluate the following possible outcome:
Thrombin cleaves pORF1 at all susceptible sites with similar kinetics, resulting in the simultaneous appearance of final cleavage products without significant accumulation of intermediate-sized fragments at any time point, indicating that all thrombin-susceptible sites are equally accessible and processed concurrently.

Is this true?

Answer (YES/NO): NO